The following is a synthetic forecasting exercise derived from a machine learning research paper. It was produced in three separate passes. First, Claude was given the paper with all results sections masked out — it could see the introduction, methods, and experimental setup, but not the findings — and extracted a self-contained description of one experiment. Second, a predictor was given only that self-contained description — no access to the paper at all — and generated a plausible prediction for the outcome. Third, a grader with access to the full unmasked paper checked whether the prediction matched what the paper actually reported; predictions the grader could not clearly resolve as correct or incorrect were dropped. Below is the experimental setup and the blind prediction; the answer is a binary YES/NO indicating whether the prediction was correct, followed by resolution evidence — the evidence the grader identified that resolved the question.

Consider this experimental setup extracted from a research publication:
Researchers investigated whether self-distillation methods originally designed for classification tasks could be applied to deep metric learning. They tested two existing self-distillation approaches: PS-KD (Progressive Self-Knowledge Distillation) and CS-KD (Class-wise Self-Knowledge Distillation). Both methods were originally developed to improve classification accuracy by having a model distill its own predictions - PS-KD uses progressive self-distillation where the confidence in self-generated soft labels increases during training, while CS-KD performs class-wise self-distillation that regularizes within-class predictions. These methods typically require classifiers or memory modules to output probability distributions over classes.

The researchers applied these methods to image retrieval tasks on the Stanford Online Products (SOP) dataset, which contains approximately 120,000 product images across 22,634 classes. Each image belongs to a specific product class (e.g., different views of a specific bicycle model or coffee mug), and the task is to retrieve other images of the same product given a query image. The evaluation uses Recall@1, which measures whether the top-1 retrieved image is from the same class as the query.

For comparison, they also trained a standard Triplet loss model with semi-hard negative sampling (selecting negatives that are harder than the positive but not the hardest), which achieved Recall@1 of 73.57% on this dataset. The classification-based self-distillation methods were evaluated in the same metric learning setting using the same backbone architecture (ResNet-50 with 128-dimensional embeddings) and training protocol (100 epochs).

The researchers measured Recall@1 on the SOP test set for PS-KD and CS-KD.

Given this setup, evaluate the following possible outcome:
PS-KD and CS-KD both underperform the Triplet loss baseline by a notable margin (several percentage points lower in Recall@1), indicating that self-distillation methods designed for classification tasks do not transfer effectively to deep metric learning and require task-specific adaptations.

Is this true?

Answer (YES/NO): YES